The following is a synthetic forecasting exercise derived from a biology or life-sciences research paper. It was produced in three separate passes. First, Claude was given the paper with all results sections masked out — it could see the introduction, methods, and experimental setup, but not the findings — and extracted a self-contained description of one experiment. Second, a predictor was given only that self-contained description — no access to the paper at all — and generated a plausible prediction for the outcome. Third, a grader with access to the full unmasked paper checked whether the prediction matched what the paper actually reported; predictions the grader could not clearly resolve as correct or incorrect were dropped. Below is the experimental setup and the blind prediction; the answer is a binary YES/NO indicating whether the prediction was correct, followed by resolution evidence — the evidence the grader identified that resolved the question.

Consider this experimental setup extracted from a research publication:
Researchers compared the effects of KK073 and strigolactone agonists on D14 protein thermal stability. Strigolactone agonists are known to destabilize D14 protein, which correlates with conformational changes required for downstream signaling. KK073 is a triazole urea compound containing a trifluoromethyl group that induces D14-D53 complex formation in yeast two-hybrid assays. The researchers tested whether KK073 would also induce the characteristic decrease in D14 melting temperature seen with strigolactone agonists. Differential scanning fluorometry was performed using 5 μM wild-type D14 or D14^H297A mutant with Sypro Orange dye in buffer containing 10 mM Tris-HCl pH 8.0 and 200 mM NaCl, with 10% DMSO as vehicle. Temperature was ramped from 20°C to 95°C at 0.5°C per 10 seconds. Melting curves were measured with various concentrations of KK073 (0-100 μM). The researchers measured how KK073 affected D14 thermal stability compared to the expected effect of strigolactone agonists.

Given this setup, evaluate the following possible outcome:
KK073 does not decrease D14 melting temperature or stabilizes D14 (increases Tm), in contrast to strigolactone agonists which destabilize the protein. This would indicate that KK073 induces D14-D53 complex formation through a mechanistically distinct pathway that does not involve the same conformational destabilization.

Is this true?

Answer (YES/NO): YES